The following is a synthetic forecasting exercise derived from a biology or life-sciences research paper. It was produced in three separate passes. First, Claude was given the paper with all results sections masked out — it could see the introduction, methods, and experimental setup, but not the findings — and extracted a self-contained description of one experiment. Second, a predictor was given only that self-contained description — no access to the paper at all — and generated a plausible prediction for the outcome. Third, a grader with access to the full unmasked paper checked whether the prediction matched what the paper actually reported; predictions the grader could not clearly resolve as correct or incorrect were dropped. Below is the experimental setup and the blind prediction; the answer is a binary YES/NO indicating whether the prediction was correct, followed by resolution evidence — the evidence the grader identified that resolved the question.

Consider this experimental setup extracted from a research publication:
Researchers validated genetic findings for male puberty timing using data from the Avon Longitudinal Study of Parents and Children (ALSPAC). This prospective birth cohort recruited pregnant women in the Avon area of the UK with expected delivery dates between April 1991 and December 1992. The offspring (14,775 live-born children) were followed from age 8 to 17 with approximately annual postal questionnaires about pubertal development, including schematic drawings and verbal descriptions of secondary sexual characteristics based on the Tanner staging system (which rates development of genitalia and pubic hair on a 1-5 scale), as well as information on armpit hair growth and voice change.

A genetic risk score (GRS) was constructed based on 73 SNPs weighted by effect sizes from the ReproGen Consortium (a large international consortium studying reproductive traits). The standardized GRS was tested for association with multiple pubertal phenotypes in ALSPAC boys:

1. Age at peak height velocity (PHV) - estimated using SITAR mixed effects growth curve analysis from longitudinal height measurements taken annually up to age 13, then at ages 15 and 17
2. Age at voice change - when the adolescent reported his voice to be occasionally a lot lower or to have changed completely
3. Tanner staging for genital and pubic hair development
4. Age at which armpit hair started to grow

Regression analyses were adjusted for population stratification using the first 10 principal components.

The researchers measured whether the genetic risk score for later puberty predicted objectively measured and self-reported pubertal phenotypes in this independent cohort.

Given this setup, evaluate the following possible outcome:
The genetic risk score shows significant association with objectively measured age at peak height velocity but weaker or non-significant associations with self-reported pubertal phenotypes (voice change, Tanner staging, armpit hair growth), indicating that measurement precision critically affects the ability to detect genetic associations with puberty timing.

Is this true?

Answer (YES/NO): NO